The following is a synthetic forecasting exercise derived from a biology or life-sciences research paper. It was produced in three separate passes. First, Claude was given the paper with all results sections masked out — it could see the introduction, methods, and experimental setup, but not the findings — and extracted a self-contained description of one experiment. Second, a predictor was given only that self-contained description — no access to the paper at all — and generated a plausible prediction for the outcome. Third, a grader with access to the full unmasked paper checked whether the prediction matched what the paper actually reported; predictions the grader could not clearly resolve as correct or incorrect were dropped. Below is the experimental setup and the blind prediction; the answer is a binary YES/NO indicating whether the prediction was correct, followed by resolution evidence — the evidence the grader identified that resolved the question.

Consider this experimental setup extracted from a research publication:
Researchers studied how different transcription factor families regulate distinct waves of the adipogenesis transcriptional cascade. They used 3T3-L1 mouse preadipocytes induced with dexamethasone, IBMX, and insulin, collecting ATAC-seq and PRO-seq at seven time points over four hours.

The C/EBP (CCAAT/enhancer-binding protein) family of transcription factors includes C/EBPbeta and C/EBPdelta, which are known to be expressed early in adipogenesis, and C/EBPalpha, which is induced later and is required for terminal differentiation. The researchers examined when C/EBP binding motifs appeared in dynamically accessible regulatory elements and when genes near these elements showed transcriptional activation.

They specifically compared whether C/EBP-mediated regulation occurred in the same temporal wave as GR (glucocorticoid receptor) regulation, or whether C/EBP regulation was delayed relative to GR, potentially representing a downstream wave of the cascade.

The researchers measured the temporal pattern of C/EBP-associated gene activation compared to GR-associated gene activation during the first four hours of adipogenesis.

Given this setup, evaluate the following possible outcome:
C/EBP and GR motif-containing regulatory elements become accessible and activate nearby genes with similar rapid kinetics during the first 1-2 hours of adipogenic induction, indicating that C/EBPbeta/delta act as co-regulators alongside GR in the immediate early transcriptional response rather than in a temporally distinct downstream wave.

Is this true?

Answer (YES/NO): YES